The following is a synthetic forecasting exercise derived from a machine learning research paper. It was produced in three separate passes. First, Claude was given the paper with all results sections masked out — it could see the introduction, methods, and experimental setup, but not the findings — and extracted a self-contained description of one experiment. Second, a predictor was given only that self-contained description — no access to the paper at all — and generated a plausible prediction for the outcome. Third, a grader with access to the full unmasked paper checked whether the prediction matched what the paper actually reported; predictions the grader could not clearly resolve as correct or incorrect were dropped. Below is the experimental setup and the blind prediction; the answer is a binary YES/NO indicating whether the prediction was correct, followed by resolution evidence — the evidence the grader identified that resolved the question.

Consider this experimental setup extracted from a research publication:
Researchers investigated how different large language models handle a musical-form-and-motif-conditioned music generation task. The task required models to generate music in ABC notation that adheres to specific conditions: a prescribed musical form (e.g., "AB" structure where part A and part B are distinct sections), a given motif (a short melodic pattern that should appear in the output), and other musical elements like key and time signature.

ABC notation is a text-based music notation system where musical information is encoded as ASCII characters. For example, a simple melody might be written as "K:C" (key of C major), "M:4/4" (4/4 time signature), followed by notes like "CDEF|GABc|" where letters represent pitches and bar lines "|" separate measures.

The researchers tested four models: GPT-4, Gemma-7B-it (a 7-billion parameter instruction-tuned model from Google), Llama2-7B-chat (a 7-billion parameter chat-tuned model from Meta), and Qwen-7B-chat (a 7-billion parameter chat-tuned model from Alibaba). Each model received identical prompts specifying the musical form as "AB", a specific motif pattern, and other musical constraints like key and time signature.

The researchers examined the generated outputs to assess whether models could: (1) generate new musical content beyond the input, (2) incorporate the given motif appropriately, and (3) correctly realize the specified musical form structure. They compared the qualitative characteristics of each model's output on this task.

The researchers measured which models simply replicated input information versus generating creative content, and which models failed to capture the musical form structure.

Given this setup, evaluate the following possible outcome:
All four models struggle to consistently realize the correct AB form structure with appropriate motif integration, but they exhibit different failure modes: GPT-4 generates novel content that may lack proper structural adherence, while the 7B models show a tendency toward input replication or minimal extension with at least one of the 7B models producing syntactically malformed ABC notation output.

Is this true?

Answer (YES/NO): NO